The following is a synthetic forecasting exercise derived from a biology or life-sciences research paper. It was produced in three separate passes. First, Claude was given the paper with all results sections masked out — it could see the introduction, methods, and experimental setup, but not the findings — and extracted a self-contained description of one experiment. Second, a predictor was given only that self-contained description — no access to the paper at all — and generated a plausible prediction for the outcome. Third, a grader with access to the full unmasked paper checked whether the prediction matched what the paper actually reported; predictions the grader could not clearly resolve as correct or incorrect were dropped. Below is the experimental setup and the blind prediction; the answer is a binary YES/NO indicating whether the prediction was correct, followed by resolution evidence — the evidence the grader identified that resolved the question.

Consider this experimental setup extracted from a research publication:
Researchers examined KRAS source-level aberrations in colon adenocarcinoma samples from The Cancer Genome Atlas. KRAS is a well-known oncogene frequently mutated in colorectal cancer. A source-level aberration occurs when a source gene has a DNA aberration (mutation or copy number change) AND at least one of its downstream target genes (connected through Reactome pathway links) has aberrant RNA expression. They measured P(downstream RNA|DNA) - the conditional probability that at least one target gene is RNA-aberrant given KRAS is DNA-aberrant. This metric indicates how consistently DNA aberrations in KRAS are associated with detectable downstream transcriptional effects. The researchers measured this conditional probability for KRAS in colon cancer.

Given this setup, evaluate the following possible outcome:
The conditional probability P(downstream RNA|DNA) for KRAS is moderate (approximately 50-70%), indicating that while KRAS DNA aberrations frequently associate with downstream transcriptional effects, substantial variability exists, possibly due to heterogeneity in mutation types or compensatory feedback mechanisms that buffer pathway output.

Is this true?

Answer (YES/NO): NO